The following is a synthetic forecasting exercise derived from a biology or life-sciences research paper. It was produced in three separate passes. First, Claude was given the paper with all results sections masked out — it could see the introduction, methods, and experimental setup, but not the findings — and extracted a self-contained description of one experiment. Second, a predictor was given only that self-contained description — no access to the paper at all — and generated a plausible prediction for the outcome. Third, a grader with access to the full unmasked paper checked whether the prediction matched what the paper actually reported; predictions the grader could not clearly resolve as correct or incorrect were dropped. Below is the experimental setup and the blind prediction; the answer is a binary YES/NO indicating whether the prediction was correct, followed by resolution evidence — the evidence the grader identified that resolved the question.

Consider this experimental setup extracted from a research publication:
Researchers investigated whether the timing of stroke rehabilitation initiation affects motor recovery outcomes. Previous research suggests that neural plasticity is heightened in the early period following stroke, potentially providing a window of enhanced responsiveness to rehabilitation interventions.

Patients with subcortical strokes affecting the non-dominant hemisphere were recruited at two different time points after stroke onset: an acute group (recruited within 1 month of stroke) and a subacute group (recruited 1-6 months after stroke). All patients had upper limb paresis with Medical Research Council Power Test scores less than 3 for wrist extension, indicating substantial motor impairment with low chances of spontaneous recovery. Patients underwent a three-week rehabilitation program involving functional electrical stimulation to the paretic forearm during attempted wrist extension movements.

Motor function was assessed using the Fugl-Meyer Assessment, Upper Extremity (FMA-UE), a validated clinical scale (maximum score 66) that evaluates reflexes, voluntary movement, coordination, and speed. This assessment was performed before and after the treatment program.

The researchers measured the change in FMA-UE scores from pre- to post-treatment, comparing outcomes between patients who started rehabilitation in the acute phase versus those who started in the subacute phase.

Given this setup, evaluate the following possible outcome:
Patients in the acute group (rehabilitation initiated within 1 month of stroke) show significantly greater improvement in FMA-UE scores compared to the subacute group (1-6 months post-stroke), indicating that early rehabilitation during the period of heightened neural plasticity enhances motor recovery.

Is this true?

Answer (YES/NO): NO